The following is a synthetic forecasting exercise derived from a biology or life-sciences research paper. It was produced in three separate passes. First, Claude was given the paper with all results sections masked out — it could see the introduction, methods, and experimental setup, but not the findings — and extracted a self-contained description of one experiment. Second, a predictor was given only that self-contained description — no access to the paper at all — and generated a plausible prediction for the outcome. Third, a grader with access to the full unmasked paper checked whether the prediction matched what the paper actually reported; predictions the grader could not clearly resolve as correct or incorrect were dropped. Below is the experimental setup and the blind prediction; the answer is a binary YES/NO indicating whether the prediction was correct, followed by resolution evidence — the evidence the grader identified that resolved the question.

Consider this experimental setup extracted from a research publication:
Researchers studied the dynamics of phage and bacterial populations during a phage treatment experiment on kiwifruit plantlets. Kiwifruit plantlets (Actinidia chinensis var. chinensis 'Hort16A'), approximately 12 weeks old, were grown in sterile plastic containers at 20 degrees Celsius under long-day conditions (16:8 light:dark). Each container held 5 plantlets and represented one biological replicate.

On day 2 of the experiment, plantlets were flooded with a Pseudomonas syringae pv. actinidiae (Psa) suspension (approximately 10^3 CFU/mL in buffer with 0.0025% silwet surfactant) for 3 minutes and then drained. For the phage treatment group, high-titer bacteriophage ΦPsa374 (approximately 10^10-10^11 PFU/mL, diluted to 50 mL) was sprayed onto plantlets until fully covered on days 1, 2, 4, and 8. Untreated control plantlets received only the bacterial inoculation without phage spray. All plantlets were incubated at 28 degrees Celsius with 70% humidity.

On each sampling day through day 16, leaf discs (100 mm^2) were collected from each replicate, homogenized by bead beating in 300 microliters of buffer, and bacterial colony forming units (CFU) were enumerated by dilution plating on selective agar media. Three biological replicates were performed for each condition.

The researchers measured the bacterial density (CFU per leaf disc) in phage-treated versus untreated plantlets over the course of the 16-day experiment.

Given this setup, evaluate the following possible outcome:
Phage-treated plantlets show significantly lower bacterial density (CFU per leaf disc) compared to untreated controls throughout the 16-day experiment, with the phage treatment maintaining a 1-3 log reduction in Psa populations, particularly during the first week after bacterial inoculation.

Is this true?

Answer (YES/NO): NO